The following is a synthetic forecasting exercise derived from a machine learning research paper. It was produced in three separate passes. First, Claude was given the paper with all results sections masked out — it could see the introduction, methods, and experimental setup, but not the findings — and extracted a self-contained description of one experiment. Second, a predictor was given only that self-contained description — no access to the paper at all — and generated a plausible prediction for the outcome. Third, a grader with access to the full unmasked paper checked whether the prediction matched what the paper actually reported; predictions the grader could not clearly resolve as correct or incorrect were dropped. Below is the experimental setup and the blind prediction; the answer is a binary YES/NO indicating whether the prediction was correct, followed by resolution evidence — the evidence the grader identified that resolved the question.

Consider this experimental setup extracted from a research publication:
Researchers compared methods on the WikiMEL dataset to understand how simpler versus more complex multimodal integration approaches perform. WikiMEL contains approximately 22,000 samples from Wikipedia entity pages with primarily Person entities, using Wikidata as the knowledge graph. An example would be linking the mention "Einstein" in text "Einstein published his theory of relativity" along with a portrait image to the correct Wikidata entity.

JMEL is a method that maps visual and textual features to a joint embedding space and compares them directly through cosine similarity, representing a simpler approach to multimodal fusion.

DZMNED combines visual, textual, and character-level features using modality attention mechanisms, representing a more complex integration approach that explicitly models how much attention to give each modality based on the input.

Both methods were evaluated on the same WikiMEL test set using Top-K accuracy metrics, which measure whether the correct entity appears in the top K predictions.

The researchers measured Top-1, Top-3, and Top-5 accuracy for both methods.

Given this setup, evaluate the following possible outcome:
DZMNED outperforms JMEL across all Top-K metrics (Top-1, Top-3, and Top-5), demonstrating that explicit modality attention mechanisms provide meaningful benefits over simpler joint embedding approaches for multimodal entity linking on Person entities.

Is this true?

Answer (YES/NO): YES